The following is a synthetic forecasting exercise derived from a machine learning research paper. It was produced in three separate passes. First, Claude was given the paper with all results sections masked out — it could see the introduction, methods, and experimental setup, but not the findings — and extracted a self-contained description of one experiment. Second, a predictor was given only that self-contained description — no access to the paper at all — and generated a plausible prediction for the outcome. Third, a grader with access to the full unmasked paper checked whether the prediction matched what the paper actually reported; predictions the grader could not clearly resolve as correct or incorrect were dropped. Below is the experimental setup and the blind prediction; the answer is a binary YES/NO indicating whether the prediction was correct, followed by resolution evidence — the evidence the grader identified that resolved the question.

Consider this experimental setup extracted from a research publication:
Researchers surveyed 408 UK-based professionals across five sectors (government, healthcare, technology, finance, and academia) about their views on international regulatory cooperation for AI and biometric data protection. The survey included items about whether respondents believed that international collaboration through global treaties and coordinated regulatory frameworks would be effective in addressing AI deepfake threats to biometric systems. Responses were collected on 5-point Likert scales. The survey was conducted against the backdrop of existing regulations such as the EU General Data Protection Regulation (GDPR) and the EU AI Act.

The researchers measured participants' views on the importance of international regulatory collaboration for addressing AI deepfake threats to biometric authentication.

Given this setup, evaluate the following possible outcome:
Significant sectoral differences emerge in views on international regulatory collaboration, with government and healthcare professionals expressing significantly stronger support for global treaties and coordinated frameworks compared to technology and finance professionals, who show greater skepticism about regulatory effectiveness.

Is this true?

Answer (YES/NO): NO